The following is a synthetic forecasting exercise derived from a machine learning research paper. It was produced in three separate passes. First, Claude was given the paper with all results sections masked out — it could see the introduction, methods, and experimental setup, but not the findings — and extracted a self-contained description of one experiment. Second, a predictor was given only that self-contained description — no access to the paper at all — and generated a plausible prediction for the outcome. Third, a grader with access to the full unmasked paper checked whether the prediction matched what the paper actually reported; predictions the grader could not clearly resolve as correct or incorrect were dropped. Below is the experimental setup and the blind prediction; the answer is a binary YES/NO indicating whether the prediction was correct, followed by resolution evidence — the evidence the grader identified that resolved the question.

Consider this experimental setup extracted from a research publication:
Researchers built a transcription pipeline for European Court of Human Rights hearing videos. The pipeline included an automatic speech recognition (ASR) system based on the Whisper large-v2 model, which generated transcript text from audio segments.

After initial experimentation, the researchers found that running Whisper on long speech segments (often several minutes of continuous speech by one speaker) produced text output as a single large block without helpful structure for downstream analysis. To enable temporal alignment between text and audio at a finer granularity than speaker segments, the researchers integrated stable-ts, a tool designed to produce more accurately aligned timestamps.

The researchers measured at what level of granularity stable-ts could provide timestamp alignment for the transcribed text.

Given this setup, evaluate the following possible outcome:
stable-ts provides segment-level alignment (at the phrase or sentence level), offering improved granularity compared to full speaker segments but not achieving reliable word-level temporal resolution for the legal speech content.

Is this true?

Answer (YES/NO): YES